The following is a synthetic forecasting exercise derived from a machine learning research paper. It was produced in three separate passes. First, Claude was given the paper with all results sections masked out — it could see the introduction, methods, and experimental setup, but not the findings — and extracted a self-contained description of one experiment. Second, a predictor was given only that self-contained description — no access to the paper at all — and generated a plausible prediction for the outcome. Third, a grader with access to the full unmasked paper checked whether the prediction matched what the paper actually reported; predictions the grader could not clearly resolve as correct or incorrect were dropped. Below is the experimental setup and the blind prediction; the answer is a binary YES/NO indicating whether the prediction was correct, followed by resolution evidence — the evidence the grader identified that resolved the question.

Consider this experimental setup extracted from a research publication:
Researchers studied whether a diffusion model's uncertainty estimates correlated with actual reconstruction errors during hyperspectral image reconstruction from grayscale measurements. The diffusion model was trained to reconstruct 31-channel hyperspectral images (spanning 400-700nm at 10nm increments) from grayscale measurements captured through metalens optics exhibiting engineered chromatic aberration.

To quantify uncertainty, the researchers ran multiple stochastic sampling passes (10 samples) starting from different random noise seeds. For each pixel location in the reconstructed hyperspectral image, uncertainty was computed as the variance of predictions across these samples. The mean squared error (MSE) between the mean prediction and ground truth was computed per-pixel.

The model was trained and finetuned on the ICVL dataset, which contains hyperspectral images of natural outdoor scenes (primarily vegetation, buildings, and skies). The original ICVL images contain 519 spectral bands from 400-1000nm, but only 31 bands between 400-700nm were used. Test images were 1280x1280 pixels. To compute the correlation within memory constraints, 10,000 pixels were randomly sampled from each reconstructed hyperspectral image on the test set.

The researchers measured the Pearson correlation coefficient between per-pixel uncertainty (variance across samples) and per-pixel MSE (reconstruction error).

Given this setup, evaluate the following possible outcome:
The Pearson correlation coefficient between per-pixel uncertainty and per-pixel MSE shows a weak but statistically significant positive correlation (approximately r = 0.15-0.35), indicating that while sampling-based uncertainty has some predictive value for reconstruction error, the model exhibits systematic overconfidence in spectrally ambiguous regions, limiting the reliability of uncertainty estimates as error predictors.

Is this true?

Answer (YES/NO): NO